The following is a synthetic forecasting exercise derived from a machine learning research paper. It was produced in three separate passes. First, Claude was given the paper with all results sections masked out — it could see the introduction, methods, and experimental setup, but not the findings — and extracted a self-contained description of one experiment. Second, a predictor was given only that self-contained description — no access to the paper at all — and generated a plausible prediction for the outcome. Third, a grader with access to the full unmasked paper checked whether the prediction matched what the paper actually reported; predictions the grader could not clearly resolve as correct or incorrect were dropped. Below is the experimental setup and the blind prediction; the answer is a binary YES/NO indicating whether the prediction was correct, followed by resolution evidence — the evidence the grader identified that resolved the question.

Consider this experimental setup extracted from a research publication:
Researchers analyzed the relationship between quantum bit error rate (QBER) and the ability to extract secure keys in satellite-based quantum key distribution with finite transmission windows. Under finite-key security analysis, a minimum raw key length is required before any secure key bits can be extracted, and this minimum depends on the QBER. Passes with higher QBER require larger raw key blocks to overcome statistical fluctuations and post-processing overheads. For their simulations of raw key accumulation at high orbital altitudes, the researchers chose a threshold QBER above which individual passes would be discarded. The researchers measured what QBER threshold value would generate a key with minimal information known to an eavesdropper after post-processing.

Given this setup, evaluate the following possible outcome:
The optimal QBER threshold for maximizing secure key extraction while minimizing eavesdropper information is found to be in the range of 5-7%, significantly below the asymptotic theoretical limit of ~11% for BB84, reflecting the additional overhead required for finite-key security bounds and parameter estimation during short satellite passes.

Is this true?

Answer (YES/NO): NO